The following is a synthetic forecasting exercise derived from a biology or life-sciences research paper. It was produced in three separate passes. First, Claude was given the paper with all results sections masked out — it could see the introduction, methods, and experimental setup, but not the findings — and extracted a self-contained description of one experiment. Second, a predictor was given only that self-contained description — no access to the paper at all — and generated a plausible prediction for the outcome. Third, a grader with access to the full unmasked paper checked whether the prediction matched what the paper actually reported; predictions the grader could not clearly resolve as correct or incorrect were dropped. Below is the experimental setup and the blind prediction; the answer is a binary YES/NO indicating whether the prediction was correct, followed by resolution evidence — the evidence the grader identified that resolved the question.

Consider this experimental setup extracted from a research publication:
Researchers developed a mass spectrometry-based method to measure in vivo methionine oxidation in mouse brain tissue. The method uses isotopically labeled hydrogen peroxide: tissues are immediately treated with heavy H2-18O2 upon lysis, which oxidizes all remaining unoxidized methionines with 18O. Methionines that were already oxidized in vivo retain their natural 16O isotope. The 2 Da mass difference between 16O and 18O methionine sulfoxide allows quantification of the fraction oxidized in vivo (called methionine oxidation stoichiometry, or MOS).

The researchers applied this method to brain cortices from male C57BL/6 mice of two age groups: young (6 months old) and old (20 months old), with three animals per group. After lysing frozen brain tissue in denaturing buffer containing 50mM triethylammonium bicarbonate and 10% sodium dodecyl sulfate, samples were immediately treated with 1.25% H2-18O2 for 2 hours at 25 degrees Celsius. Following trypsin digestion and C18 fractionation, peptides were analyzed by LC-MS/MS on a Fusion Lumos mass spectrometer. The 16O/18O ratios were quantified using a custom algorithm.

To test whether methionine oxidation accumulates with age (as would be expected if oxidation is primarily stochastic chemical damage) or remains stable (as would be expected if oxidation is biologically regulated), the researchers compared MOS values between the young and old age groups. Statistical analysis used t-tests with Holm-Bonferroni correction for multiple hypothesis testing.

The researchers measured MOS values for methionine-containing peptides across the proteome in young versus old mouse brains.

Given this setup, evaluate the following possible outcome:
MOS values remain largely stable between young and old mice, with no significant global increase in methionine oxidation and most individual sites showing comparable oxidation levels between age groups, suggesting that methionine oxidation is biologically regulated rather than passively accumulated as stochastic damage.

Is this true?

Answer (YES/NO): YES